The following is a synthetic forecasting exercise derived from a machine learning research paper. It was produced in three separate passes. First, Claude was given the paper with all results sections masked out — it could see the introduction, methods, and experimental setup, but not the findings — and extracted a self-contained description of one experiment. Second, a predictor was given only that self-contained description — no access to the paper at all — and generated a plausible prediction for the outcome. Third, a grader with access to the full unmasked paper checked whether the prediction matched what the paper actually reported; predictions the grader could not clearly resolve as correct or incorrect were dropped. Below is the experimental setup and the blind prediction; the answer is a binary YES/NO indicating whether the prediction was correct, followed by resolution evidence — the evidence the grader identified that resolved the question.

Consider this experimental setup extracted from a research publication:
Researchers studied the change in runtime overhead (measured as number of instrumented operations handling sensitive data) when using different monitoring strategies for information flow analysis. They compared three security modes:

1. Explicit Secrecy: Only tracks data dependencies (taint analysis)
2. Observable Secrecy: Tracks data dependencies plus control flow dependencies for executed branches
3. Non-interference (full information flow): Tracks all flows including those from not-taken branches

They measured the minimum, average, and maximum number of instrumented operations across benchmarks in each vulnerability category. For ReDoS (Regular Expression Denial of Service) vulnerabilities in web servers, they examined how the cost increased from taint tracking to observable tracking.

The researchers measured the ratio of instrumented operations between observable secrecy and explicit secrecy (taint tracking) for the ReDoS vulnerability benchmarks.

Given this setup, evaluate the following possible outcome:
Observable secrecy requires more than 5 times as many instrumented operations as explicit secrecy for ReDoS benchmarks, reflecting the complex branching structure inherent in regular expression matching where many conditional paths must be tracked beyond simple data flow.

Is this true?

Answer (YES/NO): NO